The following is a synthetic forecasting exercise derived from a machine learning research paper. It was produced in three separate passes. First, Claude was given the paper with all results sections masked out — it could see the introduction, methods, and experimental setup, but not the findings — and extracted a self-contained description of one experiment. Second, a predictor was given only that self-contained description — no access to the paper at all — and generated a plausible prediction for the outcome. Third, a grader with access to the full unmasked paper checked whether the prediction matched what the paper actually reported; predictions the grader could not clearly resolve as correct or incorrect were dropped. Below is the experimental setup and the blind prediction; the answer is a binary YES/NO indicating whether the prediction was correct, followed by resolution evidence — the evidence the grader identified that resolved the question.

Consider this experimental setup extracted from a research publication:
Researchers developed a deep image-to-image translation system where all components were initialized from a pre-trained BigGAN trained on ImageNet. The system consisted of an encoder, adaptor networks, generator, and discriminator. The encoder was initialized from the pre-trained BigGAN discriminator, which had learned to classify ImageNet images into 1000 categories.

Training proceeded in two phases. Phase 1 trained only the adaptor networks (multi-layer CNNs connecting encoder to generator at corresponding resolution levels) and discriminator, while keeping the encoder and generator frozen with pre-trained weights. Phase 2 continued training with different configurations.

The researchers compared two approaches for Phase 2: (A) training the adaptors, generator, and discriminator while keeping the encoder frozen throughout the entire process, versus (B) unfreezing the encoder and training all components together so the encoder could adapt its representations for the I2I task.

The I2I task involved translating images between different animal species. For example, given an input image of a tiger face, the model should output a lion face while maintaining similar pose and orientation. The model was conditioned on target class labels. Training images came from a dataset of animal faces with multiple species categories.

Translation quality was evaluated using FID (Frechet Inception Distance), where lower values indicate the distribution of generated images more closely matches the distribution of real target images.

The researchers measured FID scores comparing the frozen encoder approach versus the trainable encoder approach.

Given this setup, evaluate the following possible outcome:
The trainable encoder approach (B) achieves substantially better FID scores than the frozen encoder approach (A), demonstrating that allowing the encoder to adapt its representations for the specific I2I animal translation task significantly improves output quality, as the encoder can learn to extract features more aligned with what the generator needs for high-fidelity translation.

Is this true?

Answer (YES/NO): NO